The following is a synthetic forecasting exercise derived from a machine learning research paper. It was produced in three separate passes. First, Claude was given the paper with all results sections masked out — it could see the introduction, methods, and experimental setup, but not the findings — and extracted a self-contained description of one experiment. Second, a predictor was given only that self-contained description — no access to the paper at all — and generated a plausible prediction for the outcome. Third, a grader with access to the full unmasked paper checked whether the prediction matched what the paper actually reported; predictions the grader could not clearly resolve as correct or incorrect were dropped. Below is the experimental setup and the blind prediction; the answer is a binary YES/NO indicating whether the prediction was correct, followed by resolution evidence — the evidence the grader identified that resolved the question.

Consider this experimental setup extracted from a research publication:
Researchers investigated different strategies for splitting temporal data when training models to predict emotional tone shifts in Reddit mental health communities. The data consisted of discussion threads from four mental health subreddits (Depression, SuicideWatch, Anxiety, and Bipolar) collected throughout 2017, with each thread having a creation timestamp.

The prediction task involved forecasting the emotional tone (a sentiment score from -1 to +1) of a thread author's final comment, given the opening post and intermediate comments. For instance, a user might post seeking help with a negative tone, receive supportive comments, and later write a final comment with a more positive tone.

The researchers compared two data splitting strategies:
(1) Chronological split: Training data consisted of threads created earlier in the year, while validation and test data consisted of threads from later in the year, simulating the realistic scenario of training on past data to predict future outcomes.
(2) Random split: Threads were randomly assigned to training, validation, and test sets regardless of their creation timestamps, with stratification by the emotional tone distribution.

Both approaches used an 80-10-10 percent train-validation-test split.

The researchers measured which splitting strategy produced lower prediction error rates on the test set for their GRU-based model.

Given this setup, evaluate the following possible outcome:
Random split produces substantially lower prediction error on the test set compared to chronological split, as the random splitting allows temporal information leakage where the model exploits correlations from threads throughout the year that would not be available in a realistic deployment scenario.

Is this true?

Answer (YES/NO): NO